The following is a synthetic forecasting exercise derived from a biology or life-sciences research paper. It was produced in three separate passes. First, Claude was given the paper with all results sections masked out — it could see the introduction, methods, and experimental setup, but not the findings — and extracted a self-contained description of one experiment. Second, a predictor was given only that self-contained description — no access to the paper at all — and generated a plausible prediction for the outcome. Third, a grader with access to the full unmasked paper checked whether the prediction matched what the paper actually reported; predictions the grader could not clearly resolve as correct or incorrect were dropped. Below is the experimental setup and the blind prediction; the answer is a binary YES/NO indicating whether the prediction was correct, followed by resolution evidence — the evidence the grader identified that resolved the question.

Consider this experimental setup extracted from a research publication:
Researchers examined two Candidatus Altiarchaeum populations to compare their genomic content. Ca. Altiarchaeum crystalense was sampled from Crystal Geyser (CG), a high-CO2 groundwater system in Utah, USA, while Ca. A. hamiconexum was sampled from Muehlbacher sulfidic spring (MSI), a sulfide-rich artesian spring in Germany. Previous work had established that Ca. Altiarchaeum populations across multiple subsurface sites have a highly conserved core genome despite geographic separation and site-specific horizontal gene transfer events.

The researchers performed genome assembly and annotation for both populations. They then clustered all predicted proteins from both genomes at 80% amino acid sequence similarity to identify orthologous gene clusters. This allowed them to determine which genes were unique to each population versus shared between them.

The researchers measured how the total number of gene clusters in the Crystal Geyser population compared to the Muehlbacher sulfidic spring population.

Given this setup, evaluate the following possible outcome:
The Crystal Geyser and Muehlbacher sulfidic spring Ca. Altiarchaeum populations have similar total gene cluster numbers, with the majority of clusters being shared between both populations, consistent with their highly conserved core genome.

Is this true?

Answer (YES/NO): NO